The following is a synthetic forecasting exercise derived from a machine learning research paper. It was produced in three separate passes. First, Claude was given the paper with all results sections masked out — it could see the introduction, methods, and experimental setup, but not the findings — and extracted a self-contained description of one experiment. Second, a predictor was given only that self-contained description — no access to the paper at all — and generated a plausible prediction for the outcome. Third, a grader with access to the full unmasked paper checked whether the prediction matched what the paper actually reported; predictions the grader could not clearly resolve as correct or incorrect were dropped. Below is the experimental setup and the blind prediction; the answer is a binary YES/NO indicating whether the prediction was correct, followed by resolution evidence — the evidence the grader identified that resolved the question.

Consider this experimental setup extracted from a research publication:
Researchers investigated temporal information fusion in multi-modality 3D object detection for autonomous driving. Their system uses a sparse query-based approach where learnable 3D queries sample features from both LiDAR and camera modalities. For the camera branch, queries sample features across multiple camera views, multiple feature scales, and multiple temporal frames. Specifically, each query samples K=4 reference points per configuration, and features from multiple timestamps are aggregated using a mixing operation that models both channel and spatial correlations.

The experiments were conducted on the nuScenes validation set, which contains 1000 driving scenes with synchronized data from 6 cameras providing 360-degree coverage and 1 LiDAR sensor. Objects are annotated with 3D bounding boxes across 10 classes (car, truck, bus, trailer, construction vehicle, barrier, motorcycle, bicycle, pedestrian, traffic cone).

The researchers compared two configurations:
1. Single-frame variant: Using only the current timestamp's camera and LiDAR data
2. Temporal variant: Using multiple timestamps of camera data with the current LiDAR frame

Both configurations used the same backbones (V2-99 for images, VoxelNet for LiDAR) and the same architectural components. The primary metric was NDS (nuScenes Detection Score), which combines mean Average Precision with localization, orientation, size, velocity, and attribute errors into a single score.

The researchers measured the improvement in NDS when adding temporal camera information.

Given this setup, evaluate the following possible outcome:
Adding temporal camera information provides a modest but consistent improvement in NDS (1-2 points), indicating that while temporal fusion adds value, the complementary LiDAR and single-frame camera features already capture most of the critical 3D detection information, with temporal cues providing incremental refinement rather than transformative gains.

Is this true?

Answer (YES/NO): NO